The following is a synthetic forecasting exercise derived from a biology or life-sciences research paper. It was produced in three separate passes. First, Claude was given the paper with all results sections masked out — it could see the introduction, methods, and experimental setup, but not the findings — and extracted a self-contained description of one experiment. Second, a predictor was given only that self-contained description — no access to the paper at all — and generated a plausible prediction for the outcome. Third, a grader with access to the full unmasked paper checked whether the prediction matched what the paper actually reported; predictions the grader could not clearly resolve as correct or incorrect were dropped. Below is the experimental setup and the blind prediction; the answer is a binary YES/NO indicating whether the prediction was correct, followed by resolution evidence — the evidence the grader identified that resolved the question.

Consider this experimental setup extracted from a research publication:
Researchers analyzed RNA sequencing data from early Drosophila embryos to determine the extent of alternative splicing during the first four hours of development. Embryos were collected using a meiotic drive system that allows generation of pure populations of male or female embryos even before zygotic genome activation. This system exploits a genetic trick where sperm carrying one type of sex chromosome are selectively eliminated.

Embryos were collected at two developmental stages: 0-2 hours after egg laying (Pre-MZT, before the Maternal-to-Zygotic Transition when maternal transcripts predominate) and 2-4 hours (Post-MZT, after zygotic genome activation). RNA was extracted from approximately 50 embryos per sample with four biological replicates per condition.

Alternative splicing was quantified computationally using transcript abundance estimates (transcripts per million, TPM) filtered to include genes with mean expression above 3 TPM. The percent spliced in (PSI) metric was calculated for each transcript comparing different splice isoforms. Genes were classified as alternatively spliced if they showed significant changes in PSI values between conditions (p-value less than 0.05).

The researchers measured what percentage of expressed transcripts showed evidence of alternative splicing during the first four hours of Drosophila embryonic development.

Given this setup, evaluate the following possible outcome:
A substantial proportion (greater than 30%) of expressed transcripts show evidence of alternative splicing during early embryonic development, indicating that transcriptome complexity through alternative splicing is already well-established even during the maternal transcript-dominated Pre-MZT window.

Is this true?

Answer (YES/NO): NO